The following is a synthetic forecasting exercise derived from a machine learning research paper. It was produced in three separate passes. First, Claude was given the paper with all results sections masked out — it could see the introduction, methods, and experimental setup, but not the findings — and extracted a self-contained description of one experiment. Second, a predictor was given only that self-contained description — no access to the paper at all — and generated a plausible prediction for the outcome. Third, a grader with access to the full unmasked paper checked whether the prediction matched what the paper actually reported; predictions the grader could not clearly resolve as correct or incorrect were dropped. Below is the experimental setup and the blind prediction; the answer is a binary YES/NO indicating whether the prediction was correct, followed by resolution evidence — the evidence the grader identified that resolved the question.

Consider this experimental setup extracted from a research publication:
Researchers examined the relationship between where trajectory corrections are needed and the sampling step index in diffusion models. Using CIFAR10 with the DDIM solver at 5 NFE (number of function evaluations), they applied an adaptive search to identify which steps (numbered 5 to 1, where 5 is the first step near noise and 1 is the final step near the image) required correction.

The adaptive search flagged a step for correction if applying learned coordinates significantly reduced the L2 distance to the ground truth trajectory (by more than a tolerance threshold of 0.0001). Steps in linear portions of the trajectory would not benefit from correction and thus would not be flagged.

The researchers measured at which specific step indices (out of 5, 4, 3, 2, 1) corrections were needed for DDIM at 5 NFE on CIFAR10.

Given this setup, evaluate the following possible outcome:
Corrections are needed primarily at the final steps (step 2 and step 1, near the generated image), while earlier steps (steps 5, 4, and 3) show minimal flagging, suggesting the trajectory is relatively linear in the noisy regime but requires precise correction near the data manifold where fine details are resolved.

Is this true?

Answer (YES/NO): NO